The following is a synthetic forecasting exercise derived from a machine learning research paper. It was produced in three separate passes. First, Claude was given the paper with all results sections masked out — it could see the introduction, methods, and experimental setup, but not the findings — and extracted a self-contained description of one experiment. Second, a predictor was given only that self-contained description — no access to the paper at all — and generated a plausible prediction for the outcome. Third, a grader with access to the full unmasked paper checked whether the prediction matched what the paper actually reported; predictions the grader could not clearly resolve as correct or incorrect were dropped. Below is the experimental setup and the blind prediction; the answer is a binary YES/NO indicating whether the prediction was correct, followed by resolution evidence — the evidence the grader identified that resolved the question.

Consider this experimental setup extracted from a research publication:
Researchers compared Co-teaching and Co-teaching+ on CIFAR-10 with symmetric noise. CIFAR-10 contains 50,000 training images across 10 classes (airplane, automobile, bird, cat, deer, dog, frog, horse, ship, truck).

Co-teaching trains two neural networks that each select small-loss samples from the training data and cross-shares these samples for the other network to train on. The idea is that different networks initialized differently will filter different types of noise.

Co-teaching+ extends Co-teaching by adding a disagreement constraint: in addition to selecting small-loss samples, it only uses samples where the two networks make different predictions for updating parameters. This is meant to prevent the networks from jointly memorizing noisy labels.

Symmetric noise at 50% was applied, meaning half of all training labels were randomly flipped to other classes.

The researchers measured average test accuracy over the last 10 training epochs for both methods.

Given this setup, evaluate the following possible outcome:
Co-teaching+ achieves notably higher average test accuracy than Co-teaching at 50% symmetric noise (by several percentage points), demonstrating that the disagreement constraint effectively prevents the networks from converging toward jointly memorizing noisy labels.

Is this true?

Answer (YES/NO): NO